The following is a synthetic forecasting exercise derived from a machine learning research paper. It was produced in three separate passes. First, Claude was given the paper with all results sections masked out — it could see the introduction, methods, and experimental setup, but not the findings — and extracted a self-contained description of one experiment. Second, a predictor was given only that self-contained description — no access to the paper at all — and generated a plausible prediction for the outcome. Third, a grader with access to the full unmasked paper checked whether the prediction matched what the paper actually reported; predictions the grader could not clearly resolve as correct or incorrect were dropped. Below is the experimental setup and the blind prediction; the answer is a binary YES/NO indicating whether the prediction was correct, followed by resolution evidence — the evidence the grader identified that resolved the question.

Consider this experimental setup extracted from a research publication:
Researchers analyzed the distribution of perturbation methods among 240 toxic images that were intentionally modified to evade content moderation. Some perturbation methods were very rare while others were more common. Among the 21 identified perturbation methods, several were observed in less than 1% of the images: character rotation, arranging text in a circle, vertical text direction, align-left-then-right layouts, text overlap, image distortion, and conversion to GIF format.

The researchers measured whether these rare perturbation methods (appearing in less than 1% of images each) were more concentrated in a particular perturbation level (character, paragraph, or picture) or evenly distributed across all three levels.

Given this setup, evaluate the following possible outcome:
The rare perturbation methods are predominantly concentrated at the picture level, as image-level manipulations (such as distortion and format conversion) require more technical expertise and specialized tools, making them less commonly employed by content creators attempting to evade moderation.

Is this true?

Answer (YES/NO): NO